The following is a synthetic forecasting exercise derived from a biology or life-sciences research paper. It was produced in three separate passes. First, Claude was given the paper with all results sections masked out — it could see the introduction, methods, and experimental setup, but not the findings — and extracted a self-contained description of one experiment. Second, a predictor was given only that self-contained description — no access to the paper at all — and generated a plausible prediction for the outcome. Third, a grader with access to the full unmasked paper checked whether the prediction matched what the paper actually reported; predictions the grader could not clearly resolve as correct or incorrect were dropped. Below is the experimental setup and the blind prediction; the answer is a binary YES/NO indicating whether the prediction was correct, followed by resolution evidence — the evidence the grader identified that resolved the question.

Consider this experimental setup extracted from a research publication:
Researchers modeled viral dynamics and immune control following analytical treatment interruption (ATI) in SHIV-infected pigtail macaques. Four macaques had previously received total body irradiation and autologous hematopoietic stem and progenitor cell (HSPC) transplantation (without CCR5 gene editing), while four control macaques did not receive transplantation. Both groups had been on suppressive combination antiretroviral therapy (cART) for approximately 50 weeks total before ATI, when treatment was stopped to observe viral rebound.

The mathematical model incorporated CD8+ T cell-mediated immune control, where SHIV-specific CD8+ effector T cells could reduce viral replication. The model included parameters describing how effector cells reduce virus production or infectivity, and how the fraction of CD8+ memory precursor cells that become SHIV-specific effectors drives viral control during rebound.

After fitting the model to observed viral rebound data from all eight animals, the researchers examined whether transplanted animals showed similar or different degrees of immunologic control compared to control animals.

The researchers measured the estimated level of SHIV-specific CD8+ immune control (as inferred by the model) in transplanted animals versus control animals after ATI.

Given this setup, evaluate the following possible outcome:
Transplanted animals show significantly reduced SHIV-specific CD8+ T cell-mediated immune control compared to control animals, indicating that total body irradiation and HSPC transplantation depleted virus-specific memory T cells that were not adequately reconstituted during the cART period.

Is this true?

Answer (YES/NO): YES